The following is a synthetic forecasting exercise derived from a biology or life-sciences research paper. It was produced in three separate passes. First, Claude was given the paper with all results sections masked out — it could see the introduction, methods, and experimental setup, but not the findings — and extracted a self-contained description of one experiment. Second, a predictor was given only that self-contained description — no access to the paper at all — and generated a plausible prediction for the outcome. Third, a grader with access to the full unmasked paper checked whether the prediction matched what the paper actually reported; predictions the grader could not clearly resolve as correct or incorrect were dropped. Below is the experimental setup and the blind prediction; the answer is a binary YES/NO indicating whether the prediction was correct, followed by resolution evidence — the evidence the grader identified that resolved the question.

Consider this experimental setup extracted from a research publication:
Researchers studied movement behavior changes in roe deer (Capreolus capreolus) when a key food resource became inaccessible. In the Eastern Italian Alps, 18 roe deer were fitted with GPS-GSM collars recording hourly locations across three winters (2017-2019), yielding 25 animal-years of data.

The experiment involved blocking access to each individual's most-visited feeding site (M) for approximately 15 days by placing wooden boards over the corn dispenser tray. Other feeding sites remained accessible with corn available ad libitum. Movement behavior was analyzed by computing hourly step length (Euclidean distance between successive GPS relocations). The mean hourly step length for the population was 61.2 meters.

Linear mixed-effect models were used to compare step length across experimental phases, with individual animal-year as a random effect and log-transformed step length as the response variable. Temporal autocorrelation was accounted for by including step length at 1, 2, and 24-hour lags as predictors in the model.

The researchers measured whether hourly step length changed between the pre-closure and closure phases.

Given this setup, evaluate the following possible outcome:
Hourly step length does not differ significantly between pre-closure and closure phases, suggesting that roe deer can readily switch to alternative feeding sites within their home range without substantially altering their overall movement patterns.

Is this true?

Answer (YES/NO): NO